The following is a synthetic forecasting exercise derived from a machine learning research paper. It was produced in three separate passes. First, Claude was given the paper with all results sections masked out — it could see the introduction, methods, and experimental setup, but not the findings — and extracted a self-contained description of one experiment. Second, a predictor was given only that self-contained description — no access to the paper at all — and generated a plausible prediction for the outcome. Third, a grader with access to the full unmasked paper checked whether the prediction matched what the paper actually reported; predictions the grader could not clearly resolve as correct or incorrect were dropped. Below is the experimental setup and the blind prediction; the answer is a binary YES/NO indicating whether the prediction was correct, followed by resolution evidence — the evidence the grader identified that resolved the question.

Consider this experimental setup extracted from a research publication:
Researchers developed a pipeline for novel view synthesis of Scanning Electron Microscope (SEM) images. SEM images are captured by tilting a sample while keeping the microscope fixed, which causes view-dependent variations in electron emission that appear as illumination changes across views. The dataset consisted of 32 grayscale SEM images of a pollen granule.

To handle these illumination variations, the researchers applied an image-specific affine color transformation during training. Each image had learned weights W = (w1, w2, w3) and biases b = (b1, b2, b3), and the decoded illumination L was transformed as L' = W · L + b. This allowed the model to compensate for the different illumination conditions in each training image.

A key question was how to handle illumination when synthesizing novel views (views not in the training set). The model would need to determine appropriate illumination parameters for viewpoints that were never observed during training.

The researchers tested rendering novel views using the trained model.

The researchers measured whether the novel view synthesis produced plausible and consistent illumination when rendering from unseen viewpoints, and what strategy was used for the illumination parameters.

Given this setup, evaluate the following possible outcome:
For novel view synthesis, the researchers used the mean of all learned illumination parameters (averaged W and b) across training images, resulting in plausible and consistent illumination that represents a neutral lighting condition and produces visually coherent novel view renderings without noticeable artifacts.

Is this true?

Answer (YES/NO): YES